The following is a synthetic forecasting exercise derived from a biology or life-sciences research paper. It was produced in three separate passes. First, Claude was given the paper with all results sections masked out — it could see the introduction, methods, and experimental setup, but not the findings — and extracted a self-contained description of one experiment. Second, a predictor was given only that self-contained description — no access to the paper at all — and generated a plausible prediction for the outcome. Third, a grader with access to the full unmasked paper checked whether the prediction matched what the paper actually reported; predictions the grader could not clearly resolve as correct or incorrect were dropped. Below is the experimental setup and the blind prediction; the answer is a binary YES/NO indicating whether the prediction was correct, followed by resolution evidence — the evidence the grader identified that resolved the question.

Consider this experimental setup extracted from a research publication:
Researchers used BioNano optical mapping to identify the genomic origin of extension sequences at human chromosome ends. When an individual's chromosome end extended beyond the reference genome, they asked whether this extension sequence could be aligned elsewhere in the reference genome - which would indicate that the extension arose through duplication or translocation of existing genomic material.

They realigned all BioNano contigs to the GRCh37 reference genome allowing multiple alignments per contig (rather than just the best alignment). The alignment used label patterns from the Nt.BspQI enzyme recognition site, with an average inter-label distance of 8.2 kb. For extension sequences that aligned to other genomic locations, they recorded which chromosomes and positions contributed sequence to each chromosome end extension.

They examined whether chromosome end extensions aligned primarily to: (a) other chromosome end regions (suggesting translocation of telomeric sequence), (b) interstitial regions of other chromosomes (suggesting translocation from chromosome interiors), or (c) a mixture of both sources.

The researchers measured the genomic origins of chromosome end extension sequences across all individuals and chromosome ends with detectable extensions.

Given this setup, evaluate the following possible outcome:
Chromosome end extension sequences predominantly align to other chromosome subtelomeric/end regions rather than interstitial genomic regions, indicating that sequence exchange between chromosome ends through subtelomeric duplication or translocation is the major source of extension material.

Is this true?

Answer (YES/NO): YES